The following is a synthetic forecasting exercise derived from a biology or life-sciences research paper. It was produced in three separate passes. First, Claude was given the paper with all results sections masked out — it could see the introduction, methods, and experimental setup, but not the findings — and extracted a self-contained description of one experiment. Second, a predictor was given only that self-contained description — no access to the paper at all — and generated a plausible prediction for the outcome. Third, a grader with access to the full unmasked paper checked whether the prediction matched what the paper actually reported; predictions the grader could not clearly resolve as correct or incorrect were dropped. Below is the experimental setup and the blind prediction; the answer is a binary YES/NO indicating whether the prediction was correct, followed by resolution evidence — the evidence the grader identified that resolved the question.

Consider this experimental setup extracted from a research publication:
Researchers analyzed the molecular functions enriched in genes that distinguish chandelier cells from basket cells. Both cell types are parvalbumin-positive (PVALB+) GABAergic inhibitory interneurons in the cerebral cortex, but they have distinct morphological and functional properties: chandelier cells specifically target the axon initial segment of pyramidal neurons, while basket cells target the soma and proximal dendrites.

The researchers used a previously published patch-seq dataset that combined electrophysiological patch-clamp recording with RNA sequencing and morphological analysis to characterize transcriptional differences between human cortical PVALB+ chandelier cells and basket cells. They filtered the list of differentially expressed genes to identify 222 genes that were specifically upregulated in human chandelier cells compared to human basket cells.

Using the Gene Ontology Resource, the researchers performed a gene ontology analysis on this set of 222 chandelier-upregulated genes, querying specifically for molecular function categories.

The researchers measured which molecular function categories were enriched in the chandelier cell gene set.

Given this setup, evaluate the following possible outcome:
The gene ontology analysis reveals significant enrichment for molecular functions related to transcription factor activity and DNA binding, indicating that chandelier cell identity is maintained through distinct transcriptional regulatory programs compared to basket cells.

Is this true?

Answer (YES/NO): NO